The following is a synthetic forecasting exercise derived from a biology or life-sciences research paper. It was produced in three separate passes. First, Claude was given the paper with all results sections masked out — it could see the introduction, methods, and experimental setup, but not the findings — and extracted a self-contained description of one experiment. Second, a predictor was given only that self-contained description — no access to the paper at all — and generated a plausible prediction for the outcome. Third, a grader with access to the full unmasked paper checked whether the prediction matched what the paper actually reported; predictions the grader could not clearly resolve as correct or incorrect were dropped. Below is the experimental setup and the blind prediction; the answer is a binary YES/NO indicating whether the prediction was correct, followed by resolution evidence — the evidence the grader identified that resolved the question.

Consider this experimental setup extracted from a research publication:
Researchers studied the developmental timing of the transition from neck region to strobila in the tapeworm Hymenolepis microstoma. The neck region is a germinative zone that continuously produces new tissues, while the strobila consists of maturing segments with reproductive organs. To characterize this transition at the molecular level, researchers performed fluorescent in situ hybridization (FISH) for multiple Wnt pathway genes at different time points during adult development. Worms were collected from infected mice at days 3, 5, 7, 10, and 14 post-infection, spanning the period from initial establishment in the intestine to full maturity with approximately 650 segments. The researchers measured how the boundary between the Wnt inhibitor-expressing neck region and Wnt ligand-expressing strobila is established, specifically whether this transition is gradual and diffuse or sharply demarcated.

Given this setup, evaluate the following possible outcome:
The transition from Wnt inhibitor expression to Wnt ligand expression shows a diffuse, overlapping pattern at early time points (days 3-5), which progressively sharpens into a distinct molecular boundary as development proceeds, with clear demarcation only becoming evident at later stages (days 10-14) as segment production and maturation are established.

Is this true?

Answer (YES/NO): NO